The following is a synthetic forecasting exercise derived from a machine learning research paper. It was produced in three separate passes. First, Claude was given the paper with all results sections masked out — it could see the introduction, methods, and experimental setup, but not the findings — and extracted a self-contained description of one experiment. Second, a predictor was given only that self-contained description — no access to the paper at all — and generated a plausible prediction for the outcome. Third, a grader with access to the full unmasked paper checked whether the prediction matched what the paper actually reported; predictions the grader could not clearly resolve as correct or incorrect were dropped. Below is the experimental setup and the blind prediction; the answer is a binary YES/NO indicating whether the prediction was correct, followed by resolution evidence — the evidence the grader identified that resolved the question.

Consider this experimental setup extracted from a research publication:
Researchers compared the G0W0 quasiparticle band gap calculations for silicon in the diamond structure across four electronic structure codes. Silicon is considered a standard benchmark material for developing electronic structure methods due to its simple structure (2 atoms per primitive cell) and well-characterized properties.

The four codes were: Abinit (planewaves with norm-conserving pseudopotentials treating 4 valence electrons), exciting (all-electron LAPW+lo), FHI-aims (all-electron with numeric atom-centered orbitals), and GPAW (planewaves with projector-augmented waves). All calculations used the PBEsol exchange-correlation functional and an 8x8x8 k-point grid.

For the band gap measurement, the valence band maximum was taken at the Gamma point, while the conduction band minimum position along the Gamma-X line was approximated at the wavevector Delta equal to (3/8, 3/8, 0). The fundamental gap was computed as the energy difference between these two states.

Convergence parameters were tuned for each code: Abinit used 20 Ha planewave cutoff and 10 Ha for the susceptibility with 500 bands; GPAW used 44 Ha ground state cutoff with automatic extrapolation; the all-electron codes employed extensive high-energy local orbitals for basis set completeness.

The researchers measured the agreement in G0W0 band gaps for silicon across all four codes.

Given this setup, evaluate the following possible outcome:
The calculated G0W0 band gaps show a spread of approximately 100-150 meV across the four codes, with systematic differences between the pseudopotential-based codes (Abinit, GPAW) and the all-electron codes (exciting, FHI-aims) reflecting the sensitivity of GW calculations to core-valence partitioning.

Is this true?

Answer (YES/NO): NO